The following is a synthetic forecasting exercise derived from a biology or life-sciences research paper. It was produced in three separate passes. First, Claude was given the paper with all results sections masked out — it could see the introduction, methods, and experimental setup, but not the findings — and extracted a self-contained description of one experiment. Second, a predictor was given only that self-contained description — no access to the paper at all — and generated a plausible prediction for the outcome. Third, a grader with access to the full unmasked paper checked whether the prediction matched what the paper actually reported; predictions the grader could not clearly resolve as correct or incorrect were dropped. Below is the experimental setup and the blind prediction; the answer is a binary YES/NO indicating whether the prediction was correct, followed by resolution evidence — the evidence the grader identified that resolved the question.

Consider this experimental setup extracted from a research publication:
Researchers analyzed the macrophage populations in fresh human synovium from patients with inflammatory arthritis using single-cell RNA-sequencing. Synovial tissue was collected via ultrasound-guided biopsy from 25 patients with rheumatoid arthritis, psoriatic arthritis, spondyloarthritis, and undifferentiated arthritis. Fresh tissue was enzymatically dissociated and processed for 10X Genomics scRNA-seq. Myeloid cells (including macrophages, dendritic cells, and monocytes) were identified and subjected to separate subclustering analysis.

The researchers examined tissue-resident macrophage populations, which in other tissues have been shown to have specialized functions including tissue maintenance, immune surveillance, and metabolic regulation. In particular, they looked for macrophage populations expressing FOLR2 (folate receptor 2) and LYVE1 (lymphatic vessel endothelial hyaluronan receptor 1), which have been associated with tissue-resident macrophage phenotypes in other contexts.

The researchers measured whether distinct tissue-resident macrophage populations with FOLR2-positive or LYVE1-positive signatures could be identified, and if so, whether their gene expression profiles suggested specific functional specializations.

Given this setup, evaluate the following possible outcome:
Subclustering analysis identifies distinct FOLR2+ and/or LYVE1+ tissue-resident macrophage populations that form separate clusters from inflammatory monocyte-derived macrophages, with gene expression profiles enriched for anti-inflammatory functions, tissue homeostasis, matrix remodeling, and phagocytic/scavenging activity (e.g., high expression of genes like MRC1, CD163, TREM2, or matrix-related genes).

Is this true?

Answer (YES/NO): YES